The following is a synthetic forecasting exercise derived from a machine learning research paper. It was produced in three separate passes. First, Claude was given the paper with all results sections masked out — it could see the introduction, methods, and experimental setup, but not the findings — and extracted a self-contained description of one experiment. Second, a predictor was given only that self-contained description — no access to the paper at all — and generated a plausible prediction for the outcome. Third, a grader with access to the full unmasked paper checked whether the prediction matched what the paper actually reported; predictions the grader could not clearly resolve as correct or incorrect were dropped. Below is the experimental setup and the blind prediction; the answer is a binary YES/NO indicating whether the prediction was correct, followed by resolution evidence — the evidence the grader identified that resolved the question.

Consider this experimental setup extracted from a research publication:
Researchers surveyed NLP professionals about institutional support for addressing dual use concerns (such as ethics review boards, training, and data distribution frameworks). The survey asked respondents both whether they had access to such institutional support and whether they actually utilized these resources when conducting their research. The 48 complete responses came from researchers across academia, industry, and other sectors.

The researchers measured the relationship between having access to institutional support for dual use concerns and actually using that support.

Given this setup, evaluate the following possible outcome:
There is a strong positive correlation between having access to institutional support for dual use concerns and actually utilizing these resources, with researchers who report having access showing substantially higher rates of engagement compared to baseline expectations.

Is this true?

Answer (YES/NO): NO